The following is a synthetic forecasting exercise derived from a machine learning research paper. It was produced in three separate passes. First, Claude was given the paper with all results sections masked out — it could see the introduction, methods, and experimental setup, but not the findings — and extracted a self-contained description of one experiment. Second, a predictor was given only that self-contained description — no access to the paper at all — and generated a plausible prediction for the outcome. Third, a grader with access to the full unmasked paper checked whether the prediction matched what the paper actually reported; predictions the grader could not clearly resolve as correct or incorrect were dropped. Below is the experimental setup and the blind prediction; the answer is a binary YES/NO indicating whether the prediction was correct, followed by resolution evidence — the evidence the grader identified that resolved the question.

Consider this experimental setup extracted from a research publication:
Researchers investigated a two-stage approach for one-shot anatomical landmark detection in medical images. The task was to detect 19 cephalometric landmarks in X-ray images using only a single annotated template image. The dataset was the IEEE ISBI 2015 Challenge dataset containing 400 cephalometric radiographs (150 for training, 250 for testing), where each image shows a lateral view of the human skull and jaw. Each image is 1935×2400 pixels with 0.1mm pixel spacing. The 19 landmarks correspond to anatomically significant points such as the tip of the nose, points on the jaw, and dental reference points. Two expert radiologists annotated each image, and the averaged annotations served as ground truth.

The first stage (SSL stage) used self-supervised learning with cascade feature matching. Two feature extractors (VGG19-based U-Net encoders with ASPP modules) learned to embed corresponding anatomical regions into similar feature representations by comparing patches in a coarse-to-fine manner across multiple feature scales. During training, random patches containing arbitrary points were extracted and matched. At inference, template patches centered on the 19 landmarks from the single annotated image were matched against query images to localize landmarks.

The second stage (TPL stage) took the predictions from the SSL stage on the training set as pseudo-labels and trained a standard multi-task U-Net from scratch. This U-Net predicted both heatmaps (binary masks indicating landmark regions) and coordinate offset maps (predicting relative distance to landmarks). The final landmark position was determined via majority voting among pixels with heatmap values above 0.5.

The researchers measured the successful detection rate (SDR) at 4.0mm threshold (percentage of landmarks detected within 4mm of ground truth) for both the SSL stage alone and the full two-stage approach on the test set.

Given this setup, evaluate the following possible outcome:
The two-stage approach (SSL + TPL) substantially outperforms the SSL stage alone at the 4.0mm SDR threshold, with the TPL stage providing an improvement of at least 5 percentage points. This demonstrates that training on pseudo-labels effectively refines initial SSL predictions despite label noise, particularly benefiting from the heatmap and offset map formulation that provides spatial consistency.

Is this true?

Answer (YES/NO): YES